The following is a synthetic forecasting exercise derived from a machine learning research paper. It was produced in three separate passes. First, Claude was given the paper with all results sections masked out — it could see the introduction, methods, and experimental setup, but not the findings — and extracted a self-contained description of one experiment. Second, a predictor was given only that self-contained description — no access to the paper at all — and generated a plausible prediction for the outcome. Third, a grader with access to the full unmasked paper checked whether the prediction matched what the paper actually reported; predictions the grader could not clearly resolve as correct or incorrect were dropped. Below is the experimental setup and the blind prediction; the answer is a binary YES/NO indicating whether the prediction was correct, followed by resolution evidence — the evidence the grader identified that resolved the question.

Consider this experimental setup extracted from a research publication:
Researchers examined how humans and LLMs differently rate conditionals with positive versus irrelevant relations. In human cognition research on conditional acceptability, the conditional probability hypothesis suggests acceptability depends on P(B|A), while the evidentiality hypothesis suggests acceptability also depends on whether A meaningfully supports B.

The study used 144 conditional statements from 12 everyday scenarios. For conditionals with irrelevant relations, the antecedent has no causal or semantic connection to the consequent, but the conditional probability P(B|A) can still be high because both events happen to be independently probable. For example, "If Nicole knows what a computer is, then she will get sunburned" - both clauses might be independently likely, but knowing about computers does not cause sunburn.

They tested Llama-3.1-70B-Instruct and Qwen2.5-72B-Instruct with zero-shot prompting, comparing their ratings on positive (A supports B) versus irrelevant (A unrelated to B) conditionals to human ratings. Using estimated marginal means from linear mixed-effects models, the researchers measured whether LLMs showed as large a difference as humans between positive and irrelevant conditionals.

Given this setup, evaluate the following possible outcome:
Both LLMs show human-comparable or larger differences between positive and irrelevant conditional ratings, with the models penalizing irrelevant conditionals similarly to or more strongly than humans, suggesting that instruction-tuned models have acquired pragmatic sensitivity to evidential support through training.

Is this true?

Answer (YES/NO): NO